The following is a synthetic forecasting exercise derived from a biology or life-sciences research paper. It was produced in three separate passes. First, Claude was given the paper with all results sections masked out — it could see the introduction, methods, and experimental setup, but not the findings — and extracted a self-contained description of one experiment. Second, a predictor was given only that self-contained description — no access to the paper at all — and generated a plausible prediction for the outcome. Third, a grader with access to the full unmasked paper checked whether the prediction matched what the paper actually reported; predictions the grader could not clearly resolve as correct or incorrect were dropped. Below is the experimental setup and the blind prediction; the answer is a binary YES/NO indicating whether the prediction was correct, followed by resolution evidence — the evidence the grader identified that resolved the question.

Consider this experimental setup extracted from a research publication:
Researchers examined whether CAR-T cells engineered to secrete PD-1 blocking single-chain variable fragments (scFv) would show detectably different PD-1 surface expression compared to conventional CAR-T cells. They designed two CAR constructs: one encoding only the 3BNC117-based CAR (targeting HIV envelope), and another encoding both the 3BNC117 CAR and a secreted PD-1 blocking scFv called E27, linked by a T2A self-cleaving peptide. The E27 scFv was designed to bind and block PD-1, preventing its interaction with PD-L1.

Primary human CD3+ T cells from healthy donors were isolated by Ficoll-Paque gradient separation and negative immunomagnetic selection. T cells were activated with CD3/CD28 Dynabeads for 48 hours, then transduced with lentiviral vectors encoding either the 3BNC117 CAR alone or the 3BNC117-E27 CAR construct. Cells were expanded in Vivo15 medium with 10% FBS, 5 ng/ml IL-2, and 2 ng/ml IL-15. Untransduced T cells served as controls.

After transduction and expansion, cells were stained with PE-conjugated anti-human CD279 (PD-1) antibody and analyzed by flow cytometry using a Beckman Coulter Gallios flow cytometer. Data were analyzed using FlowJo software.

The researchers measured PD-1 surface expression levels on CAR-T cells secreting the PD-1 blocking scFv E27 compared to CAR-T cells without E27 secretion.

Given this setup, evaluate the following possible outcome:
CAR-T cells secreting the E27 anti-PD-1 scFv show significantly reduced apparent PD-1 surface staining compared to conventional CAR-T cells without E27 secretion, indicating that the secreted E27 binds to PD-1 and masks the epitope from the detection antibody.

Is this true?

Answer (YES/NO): YES